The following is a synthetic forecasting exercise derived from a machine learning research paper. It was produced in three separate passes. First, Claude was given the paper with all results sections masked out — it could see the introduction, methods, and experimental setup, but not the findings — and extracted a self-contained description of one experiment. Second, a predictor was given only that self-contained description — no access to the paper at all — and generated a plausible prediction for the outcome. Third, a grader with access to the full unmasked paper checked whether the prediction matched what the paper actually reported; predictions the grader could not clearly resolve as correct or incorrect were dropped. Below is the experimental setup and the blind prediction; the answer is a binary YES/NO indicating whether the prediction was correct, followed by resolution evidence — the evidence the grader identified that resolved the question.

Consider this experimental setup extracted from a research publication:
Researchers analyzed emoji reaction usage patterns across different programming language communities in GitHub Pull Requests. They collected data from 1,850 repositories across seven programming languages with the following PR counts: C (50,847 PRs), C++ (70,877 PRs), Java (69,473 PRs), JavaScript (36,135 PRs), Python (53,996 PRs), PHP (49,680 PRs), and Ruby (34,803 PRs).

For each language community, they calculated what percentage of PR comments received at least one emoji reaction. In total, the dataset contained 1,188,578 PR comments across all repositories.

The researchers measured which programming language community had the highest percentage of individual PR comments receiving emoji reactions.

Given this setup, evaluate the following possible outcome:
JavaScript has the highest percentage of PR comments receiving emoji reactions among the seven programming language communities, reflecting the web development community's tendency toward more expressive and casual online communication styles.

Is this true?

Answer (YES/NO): NO